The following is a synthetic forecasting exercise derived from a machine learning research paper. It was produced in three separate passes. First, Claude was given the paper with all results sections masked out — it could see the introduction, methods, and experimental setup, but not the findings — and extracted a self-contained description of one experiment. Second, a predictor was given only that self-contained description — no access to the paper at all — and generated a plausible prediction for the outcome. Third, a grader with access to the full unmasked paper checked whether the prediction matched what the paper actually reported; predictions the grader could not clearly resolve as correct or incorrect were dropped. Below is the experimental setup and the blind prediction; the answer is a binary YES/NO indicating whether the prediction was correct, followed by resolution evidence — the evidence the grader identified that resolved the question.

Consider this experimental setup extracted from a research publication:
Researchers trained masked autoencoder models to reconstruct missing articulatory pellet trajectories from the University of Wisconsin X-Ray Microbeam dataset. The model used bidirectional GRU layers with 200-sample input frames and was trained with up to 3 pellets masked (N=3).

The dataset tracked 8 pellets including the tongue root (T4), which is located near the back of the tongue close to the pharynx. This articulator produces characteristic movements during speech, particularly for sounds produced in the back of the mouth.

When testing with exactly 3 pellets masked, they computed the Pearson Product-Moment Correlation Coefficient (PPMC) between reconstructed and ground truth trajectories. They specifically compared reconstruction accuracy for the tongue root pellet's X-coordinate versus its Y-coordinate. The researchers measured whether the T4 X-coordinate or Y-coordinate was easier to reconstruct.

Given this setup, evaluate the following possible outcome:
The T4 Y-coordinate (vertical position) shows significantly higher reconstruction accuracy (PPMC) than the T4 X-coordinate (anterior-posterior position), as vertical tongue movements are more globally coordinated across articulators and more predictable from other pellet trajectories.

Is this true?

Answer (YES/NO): NO